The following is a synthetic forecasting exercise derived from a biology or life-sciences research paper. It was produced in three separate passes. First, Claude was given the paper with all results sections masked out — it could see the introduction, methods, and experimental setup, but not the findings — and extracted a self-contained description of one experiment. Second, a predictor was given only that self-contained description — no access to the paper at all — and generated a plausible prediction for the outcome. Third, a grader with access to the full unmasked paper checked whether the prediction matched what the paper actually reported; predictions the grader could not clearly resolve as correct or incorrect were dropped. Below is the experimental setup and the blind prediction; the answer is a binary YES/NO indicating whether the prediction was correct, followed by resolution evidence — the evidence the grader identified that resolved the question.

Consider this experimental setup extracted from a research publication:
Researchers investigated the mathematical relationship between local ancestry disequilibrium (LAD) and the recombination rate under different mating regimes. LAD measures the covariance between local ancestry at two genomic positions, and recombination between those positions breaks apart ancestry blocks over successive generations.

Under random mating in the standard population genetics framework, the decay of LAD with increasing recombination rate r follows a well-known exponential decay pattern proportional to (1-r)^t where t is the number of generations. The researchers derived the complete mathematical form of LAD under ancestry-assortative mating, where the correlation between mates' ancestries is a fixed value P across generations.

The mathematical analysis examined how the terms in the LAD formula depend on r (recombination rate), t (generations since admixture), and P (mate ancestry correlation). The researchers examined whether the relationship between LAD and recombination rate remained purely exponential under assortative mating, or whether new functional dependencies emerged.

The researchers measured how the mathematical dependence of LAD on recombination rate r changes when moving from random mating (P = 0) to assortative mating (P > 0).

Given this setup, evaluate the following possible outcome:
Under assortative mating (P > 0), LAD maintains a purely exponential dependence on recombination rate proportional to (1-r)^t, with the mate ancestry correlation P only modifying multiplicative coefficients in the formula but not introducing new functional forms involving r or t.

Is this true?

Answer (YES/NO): NO